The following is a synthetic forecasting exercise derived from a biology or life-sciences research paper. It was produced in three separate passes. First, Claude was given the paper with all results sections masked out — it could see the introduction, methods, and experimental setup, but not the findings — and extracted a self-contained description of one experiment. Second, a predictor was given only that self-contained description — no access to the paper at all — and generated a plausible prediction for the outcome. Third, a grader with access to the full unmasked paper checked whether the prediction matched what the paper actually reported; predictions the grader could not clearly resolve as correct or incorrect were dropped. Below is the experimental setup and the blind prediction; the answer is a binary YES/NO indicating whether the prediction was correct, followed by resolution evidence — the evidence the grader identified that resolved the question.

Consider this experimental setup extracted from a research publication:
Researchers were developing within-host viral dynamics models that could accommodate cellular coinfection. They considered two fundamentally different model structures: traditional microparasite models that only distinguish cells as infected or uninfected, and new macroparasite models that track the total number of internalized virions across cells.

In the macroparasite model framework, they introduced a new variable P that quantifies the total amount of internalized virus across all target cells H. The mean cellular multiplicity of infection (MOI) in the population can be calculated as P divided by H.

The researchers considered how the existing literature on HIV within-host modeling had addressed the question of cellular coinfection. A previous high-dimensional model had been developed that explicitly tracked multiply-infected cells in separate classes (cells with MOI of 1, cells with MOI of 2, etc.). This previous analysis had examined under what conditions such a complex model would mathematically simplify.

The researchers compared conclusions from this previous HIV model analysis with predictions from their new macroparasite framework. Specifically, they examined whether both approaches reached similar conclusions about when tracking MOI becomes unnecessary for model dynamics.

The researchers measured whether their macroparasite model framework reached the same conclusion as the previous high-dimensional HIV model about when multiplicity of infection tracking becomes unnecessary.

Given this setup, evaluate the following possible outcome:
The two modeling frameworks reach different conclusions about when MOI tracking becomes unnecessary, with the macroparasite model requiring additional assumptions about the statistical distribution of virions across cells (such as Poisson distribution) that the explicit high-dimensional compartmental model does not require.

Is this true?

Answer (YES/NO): NO